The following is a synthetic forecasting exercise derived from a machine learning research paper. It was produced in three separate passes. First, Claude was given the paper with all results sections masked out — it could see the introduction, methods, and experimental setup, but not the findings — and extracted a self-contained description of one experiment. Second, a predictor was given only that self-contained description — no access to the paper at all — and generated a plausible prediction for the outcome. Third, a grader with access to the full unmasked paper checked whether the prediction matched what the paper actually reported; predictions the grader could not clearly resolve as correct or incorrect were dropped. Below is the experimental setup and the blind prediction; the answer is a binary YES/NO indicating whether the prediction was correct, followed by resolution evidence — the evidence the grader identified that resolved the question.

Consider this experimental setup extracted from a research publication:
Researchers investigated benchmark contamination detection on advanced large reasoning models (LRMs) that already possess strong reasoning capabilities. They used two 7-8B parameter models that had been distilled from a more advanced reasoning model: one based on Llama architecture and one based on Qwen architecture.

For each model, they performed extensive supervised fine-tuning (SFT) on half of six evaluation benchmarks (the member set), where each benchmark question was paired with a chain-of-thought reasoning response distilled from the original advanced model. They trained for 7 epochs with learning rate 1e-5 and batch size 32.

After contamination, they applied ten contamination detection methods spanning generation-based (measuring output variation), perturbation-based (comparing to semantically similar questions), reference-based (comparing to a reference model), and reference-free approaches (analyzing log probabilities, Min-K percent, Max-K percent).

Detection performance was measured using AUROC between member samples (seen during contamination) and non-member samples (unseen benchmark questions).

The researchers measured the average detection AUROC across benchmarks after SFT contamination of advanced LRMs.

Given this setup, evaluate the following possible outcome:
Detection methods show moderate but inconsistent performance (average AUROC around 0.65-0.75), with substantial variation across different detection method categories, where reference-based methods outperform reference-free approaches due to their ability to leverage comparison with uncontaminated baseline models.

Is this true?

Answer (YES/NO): NO